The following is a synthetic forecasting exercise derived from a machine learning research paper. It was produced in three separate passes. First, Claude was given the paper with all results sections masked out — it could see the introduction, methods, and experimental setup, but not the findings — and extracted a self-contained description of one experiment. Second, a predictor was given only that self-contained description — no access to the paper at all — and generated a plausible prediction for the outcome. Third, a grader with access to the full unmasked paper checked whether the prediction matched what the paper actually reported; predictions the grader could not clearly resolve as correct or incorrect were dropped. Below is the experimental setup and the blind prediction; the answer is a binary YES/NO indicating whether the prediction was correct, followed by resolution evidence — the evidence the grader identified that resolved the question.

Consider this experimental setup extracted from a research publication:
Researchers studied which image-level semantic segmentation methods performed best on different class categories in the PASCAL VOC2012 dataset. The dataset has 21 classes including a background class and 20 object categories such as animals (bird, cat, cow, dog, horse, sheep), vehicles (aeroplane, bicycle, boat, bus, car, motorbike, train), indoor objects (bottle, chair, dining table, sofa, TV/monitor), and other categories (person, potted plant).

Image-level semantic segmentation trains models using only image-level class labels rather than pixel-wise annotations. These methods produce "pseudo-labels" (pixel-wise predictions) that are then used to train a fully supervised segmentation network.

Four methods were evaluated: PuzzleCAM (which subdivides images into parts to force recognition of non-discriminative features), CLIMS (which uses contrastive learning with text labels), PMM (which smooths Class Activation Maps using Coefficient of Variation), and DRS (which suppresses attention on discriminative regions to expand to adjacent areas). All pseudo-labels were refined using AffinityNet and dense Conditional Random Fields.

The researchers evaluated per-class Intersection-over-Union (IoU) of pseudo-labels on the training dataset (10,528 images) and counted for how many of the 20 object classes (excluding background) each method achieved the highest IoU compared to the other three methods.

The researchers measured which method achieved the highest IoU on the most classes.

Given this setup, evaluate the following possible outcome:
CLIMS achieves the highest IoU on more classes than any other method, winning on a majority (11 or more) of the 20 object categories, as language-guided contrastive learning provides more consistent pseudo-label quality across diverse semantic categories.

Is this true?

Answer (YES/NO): NO